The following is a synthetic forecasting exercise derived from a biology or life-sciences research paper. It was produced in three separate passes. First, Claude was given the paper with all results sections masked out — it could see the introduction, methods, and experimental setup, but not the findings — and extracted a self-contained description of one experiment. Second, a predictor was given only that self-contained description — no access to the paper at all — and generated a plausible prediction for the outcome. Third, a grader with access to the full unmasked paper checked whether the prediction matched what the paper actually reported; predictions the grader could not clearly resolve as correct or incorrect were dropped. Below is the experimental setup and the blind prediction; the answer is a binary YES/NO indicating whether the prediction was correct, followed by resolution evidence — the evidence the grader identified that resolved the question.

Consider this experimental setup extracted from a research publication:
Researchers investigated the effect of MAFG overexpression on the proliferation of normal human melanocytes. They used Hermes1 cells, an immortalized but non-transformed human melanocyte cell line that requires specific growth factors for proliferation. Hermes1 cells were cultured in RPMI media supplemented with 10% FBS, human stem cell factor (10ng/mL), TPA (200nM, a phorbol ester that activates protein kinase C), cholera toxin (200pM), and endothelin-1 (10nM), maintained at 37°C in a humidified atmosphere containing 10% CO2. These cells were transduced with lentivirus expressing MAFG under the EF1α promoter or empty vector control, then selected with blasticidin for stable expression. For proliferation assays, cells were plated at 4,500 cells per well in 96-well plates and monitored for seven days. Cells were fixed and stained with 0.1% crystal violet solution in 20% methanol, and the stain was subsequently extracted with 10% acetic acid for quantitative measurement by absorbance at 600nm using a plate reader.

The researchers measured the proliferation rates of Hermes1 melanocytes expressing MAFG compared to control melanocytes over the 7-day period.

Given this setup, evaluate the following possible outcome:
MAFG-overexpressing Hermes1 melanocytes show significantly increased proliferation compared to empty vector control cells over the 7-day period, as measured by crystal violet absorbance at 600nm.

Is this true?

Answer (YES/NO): YES